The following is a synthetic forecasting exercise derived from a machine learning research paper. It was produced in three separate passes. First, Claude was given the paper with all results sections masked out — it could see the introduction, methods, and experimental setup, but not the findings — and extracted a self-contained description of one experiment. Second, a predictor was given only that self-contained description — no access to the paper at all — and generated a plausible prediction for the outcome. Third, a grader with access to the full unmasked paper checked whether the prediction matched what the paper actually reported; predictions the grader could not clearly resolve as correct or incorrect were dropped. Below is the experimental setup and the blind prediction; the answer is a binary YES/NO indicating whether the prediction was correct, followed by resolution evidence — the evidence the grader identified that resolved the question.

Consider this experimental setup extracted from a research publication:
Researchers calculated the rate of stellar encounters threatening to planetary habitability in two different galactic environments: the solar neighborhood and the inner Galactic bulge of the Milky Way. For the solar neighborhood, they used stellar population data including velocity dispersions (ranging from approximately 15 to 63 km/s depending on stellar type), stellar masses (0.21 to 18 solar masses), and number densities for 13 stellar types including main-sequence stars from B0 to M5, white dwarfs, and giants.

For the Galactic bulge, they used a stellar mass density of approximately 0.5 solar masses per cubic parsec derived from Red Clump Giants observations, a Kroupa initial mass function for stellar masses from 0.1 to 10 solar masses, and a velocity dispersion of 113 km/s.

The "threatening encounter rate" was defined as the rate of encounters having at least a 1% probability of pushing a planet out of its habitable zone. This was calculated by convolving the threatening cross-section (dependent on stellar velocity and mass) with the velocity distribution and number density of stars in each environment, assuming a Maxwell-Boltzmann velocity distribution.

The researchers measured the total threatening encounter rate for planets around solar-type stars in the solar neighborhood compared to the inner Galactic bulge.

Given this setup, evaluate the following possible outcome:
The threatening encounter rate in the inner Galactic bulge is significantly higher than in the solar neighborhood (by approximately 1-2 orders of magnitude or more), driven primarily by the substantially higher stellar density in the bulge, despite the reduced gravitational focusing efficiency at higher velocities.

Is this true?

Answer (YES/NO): NO